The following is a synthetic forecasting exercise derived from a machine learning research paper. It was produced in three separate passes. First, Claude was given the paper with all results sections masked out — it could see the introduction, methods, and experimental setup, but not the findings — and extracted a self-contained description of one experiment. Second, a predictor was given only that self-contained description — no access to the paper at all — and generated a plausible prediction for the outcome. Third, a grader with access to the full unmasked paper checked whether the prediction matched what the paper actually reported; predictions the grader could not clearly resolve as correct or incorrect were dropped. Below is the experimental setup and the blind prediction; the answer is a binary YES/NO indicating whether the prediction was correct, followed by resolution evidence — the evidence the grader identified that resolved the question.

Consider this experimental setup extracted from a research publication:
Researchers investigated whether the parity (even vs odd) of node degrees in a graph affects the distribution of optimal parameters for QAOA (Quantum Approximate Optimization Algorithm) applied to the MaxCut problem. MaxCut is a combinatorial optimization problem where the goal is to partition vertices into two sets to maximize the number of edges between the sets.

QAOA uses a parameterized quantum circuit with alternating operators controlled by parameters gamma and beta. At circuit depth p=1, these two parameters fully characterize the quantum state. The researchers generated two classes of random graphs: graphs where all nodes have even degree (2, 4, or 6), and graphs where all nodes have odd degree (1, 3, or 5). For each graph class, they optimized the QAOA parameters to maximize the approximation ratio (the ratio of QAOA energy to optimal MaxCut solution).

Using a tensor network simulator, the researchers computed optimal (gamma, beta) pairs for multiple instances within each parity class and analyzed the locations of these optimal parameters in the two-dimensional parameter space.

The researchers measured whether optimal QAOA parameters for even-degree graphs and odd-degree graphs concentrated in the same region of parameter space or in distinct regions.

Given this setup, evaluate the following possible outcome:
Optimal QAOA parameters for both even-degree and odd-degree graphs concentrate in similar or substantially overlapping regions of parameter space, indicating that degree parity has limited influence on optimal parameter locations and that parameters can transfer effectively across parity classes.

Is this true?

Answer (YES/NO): NO